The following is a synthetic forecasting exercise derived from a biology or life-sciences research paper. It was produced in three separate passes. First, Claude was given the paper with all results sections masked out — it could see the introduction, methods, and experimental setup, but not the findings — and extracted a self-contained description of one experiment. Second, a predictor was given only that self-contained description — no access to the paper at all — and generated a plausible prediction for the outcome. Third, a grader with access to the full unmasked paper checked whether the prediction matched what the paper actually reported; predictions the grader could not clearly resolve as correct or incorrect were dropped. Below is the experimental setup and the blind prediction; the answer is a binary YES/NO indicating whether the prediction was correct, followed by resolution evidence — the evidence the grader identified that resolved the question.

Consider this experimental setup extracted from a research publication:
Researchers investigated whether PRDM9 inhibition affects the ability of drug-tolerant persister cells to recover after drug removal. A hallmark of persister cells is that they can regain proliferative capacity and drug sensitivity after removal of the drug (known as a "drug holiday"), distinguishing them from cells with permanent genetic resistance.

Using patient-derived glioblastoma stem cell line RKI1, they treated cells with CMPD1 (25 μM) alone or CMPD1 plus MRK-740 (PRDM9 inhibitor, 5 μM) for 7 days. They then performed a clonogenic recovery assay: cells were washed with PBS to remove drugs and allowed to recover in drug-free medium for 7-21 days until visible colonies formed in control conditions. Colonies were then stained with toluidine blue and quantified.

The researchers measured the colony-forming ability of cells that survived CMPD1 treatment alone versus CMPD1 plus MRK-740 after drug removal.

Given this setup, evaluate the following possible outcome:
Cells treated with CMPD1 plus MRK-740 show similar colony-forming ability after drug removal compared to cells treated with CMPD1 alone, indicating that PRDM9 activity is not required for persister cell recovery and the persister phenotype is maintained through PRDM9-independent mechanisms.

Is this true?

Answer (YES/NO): NO